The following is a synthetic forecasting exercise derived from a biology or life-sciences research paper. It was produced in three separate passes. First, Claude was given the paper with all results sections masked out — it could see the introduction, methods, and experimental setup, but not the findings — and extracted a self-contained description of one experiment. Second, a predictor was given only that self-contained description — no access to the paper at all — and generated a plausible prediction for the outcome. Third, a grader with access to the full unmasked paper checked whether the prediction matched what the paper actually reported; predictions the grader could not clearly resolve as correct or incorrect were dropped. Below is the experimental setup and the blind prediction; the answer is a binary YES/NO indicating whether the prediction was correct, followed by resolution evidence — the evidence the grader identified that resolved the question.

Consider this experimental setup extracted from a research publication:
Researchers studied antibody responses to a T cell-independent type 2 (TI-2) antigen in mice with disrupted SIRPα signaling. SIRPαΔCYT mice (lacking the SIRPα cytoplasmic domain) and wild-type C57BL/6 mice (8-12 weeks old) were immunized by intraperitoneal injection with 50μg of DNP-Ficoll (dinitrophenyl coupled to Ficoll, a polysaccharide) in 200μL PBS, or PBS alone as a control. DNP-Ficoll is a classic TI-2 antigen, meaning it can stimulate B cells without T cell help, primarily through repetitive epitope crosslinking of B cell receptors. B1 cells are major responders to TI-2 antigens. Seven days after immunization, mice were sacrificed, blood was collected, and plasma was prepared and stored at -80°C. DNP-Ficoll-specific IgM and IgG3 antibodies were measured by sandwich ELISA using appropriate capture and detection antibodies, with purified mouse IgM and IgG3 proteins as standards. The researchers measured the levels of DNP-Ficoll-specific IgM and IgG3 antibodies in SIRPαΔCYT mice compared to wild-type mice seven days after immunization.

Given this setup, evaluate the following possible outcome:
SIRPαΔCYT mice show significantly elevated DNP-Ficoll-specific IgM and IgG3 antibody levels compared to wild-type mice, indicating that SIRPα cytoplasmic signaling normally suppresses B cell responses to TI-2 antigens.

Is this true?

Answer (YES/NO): YES